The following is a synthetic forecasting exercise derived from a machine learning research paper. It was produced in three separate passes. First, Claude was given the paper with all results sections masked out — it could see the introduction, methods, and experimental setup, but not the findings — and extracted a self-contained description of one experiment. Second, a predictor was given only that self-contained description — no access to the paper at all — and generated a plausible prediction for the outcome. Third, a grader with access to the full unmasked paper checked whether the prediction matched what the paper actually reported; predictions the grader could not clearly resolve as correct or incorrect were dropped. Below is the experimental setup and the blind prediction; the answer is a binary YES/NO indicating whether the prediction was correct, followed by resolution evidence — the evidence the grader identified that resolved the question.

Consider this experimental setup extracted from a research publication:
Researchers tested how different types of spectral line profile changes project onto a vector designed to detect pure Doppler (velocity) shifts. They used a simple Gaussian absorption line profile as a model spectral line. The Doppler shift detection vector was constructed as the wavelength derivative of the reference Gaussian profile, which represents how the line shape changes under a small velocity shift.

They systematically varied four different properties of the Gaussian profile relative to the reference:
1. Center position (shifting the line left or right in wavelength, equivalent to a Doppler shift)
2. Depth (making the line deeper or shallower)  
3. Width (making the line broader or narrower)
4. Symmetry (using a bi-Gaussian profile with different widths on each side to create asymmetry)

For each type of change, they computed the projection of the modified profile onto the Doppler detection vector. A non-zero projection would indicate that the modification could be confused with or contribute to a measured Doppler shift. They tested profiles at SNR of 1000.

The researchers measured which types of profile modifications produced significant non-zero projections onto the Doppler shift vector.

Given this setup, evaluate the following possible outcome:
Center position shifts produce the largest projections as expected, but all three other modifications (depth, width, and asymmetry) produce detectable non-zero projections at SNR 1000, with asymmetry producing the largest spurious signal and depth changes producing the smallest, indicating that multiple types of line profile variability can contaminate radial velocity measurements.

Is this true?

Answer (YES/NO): NO